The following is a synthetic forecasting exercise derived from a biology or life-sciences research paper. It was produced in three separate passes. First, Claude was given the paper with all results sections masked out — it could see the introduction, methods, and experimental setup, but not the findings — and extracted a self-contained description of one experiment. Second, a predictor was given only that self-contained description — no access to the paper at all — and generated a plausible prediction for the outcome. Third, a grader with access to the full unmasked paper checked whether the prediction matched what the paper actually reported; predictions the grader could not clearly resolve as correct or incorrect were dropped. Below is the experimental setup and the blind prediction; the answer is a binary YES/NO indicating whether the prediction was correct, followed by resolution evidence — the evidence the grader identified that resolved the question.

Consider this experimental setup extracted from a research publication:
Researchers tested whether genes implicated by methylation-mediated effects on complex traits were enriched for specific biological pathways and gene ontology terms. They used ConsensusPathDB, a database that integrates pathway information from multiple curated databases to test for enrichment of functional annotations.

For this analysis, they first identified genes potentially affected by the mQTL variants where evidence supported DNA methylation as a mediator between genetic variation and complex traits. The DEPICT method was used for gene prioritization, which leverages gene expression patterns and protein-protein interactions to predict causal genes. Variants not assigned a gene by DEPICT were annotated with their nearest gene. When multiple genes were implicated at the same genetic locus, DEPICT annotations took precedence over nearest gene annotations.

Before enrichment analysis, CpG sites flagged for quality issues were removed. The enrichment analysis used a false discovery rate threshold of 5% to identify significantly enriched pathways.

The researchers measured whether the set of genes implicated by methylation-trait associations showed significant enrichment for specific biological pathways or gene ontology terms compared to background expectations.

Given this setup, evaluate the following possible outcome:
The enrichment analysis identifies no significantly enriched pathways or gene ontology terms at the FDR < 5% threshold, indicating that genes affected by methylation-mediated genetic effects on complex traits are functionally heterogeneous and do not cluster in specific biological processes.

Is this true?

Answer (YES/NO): NO